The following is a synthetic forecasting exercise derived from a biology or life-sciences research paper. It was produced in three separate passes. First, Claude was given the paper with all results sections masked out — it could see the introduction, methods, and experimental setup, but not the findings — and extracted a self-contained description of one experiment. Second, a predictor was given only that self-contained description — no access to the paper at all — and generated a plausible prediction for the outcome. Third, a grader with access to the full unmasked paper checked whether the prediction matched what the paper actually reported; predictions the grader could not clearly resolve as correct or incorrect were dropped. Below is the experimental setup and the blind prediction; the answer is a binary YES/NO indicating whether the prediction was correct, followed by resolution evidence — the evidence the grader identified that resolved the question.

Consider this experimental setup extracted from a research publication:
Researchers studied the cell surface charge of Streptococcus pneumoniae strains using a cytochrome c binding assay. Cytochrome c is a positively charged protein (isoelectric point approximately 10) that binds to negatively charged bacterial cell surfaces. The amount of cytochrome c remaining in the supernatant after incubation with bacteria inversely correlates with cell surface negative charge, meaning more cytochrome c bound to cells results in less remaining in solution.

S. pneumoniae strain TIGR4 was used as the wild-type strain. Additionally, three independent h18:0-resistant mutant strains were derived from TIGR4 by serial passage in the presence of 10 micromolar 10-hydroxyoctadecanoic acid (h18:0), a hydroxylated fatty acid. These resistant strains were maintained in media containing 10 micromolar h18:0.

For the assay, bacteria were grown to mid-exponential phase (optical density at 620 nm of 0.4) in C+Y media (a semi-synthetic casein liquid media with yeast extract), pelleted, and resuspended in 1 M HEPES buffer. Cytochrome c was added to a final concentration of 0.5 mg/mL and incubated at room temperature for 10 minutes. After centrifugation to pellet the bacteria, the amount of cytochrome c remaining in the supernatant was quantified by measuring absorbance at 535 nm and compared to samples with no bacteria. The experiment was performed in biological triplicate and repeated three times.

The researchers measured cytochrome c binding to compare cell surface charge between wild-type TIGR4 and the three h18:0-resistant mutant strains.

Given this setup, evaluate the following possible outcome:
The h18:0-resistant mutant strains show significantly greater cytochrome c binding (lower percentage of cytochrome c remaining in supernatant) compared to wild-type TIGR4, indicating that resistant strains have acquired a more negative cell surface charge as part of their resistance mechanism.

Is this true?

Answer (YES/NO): NO